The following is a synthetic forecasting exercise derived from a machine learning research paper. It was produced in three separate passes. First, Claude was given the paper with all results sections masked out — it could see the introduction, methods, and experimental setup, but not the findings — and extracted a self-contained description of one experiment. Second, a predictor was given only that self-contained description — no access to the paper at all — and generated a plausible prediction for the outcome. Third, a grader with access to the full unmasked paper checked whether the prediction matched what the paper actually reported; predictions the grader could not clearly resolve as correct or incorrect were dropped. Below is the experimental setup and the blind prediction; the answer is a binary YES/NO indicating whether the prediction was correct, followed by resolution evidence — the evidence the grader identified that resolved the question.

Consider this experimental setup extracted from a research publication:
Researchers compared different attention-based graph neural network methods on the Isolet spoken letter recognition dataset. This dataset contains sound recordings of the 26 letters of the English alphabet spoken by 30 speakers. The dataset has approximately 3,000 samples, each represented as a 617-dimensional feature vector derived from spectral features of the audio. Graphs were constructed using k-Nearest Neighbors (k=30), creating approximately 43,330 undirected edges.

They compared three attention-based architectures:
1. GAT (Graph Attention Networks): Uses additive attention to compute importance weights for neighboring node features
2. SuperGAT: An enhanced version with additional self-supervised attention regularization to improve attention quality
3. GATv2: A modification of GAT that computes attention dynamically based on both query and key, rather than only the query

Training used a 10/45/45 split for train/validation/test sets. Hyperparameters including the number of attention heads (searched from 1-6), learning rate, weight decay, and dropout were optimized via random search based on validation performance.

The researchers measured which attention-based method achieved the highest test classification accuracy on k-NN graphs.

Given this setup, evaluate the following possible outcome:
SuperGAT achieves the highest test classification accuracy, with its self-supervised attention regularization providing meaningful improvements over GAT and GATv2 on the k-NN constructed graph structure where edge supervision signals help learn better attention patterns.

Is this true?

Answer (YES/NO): NO